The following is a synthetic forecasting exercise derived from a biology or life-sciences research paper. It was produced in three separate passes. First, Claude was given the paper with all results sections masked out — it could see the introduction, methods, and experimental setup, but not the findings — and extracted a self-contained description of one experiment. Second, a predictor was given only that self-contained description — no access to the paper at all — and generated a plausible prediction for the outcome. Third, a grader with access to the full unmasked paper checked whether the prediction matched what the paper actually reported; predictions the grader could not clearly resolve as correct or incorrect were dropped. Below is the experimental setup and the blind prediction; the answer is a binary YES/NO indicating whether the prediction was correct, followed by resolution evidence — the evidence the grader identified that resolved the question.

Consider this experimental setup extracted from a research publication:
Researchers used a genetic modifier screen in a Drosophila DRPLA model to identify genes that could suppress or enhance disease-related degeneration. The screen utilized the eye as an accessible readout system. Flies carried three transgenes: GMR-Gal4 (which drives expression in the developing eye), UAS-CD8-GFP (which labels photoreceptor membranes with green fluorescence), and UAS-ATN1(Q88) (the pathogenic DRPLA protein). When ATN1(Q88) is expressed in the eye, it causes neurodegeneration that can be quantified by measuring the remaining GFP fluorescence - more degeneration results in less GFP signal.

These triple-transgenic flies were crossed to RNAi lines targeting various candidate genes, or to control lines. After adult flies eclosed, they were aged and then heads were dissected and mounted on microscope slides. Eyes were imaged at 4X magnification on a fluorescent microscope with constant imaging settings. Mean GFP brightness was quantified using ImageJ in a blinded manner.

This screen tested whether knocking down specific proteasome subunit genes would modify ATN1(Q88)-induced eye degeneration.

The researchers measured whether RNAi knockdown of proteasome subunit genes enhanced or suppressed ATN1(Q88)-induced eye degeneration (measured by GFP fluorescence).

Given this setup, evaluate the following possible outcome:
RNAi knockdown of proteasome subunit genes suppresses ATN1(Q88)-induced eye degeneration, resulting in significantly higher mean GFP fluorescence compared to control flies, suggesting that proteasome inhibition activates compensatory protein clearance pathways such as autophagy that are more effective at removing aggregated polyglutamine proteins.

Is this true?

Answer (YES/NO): NO